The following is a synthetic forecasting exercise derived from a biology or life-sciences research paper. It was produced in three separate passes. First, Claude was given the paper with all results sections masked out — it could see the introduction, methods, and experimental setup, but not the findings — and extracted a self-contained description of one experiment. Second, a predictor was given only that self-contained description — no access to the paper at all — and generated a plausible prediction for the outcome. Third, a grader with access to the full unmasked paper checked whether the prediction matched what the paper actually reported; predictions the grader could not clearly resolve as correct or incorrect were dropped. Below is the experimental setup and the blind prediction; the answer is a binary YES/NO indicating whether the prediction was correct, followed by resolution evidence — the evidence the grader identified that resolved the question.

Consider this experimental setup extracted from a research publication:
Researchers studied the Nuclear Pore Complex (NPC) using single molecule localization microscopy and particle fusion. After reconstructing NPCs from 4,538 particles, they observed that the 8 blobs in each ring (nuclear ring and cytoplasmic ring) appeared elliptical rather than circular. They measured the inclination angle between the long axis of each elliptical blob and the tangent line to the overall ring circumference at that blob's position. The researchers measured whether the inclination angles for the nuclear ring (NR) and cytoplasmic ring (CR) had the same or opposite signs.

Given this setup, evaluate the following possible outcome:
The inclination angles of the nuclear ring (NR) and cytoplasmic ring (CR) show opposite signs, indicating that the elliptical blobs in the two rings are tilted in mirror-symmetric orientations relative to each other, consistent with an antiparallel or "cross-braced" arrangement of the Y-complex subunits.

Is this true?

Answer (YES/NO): YES